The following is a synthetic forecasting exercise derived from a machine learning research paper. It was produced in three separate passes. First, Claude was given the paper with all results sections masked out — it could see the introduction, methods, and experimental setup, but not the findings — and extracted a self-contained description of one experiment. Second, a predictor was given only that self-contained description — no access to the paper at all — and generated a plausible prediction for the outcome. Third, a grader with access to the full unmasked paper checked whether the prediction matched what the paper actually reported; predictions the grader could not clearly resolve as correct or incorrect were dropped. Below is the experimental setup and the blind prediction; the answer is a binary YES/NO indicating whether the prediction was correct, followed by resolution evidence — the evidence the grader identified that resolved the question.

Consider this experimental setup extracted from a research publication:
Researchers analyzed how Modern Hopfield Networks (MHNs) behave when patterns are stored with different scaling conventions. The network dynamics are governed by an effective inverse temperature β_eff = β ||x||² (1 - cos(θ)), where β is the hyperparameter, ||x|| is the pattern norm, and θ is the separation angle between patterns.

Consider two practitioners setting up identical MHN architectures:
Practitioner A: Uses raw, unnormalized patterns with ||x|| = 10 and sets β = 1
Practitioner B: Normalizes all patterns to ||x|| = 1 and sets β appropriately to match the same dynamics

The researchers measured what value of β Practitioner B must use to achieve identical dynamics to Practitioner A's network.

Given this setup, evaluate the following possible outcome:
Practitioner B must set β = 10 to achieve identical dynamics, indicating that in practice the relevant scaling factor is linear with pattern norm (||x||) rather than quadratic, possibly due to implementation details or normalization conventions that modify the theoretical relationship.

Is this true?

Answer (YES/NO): NO